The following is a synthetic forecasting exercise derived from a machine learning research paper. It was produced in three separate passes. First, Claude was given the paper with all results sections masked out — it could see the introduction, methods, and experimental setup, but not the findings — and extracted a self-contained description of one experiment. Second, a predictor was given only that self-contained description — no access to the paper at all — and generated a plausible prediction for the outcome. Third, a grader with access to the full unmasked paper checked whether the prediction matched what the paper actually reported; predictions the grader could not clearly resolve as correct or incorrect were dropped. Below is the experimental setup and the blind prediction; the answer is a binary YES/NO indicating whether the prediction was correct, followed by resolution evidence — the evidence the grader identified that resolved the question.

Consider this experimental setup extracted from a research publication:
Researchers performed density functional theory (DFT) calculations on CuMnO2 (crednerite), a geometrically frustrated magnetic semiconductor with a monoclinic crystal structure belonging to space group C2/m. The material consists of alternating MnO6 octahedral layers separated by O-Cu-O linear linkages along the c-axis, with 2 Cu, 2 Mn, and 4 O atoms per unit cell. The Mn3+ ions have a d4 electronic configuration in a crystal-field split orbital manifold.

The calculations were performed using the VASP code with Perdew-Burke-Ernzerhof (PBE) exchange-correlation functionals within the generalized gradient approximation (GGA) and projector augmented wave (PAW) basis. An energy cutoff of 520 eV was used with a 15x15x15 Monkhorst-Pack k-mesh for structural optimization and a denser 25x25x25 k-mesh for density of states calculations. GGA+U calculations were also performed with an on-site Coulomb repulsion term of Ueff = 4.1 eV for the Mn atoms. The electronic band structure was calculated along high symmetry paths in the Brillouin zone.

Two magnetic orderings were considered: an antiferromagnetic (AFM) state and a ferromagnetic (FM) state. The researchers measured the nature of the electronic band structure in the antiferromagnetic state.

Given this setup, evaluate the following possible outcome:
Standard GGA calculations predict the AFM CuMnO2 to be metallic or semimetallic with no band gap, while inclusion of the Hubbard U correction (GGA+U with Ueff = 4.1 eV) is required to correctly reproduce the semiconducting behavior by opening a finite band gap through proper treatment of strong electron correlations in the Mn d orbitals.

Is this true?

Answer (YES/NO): NO